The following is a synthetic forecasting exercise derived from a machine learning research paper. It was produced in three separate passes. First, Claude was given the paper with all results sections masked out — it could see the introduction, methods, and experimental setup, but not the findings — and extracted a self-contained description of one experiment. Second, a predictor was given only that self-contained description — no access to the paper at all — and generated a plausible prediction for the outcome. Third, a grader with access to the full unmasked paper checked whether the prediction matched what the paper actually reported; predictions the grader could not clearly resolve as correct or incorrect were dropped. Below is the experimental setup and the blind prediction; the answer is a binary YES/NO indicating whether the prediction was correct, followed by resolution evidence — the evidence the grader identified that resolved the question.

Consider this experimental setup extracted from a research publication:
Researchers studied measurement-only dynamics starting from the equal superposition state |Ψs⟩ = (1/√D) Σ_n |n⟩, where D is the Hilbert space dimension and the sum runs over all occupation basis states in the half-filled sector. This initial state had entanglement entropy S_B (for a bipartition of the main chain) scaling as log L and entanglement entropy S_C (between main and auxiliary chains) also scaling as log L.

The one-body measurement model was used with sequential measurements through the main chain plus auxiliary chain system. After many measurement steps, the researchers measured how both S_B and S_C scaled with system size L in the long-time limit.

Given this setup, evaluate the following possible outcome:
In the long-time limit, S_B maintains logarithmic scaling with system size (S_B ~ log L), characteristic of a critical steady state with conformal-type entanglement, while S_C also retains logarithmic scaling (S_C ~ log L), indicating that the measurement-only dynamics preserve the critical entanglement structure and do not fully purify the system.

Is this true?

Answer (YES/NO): NO